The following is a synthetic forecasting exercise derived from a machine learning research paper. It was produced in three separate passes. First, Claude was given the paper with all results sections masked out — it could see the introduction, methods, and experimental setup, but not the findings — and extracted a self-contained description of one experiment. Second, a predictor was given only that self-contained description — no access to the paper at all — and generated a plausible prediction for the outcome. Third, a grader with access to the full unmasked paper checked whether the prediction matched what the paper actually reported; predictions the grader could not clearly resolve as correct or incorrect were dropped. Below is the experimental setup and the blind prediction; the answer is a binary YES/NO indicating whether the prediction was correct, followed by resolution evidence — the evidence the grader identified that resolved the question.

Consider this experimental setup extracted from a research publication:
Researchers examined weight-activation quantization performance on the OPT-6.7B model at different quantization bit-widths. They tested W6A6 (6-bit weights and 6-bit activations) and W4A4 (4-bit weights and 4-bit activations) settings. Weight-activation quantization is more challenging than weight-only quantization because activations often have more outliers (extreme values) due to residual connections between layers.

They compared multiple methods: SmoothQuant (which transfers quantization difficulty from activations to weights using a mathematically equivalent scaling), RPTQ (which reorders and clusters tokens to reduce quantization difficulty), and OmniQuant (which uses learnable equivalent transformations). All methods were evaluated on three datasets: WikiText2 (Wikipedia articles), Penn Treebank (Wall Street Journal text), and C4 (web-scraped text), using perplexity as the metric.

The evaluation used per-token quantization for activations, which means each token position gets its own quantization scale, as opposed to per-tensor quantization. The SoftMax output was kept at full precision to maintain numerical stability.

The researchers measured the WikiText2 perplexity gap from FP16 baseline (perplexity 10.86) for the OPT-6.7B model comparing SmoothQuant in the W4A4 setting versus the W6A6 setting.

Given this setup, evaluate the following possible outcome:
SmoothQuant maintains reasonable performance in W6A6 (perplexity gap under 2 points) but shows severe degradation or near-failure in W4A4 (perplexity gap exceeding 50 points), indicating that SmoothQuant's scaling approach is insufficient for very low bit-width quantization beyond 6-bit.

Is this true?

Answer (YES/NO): YES